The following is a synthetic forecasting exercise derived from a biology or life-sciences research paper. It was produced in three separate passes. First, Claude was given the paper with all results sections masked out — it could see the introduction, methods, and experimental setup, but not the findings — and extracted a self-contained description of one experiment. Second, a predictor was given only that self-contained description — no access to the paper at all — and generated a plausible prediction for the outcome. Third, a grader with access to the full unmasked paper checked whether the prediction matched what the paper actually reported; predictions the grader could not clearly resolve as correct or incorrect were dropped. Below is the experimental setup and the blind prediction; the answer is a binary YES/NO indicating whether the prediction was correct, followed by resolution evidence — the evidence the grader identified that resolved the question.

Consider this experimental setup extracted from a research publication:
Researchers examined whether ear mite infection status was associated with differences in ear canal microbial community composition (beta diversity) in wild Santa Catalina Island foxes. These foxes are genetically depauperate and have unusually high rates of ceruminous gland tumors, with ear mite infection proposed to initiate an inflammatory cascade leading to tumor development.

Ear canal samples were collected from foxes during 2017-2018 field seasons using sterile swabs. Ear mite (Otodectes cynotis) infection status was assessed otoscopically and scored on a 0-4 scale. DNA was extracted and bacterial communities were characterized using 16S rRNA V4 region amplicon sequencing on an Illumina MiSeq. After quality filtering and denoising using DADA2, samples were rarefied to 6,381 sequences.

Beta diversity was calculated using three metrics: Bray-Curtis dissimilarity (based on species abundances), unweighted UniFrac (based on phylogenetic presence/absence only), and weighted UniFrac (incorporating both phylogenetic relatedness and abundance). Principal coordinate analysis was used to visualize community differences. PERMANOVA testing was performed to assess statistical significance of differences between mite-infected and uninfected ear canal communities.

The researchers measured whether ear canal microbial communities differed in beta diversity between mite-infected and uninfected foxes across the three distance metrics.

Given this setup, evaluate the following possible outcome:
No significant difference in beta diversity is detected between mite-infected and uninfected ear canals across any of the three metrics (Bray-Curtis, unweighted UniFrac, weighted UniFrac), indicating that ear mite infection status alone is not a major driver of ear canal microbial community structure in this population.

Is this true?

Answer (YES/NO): NO